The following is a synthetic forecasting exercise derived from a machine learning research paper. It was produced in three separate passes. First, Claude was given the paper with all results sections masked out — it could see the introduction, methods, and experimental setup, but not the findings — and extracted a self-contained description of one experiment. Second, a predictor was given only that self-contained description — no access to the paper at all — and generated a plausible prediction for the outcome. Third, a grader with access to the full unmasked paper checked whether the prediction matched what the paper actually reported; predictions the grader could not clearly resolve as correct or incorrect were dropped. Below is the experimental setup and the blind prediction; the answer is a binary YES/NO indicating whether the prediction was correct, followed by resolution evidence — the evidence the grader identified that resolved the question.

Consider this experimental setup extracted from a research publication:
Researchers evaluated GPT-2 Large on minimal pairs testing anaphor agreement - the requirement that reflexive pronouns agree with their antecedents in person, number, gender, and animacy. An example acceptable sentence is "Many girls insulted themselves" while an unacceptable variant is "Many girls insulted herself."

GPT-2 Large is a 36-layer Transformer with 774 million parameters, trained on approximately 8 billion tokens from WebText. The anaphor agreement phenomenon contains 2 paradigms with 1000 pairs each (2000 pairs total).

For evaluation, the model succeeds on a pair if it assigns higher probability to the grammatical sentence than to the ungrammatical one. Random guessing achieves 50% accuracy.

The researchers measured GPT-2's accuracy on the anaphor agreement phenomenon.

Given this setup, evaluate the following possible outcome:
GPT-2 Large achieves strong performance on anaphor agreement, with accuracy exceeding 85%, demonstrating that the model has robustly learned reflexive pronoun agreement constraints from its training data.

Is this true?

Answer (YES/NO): YES